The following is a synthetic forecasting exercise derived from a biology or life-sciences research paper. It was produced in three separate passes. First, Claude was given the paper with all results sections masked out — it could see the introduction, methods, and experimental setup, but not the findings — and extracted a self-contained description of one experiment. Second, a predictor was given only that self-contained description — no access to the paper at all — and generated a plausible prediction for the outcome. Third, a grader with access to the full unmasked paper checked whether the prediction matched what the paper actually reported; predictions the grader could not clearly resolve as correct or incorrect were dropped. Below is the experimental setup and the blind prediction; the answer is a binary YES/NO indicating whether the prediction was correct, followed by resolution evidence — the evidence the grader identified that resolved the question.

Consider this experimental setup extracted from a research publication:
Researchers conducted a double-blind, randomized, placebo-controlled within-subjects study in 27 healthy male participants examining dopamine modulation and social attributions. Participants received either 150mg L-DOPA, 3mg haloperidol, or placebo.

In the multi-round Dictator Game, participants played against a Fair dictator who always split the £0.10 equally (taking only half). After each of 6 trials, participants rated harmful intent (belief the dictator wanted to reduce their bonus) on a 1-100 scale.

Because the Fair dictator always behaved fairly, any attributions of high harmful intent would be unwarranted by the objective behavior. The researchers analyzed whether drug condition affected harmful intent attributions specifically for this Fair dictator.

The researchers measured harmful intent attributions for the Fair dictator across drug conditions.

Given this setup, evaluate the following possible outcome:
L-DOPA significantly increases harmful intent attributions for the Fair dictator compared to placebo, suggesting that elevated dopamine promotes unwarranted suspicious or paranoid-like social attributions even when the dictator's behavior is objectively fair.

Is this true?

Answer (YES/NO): NO